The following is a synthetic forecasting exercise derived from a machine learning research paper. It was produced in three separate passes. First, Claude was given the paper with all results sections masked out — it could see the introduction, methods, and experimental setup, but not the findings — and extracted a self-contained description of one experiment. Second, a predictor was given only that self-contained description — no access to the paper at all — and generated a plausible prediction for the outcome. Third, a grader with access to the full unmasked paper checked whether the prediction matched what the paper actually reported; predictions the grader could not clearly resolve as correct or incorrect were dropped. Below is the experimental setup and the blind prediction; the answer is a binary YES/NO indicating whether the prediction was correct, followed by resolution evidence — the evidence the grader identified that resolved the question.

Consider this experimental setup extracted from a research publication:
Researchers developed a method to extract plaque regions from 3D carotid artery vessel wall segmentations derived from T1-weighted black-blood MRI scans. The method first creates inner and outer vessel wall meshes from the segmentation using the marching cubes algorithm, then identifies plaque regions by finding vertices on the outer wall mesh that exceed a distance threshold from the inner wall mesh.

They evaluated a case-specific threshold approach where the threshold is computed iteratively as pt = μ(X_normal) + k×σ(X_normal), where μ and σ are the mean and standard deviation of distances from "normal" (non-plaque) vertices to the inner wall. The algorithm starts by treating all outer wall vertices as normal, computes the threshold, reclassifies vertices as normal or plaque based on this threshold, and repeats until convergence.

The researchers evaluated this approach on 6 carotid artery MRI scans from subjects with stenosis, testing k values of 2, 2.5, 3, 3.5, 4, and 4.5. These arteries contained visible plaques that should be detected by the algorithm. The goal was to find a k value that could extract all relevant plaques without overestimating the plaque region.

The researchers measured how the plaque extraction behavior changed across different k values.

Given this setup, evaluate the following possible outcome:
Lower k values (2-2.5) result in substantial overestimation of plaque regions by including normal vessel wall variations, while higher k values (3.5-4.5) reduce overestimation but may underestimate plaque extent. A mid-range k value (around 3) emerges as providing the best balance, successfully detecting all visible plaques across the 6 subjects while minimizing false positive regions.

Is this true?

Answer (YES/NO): NO